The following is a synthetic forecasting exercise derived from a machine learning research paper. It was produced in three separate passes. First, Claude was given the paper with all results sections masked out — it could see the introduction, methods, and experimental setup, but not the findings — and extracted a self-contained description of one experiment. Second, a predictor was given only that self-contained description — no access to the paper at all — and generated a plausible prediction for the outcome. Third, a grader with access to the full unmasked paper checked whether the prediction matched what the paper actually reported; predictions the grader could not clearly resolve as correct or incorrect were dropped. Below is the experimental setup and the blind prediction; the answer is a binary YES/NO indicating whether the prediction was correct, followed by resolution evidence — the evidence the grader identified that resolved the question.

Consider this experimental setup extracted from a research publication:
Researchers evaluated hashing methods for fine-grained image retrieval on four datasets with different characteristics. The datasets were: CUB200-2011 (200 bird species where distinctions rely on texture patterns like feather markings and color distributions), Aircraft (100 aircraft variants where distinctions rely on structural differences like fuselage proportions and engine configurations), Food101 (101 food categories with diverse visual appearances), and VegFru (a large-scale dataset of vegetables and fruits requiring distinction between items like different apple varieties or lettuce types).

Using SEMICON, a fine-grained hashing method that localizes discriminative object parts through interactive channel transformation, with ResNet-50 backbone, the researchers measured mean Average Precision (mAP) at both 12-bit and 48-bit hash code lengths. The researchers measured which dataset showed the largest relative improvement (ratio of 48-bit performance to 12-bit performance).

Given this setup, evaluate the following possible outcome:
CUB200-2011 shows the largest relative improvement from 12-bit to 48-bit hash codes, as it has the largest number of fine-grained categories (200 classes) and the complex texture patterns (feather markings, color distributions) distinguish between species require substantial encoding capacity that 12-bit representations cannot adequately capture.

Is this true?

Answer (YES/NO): NO